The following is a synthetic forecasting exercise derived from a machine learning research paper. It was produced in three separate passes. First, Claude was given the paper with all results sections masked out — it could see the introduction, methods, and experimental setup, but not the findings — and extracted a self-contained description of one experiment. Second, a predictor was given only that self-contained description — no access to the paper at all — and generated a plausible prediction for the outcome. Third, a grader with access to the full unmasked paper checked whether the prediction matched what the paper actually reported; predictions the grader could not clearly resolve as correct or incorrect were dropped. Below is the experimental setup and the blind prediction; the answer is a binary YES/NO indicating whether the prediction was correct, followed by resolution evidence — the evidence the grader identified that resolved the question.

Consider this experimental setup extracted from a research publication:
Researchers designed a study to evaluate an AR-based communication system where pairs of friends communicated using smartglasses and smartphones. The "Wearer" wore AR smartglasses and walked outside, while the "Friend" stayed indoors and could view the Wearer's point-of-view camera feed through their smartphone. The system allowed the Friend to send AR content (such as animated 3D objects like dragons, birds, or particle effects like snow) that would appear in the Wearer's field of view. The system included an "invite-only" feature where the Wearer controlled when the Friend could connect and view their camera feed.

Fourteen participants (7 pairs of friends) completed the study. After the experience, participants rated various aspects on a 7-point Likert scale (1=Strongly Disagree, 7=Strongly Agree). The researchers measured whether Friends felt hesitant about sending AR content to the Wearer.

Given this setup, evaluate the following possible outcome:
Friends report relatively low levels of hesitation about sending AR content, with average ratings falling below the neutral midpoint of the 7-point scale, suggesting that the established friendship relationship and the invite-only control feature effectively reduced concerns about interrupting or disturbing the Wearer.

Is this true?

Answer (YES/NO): NO